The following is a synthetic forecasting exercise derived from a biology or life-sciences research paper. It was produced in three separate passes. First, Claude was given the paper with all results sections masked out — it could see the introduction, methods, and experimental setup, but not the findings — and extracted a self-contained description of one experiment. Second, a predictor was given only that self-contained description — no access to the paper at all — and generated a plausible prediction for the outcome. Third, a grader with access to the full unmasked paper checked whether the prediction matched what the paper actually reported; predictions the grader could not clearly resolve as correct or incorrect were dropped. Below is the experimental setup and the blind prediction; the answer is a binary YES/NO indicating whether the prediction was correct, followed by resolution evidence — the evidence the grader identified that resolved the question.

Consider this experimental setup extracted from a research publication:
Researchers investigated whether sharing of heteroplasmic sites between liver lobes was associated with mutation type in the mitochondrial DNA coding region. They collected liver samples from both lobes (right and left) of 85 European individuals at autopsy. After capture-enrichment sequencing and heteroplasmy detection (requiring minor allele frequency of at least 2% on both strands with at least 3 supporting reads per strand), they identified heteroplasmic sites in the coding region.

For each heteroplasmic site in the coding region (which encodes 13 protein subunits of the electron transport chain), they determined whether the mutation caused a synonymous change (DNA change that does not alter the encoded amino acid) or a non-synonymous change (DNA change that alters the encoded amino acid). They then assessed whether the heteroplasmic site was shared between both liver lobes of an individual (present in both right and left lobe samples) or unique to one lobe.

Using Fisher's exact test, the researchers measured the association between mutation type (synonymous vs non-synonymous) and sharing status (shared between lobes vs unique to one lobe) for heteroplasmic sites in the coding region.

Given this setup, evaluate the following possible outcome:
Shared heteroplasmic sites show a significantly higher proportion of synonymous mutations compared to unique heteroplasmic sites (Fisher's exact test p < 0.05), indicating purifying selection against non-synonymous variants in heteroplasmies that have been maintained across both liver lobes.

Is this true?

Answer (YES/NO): YES